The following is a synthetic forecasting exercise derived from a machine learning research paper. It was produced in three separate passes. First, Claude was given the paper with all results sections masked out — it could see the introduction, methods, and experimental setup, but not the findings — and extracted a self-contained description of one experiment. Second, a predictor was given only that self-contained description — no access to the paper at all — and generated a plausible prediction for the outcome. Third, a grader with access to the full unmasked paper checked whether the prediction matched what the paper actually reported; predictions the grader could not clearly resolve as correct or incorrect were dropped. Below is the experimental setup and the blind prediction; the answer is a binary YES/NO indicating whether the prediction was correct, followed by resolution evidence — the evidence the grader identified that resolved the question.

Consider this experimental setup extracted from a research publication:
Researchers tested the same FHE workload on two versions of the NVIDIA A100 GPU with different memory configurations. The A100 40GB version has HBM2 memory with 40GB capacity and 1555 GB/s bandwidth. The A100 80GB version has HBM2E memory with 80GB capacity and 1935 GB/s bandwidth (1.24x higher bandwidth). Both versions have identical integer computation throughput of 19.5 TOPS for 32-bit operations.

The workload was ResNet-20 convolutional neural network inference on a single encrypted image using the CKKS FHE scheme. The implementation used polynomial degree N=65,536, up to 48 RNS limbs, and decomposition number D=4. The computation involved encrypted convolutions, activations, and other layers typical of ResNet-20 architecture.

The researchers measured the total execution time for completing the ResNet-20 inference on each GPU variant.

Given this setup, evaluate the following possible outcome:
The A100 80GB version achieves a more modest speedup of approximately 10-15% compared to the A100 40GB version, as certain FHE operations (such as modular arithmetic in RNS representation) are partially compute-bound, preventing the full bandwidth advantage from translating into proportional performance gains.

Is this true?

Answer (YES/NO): YES